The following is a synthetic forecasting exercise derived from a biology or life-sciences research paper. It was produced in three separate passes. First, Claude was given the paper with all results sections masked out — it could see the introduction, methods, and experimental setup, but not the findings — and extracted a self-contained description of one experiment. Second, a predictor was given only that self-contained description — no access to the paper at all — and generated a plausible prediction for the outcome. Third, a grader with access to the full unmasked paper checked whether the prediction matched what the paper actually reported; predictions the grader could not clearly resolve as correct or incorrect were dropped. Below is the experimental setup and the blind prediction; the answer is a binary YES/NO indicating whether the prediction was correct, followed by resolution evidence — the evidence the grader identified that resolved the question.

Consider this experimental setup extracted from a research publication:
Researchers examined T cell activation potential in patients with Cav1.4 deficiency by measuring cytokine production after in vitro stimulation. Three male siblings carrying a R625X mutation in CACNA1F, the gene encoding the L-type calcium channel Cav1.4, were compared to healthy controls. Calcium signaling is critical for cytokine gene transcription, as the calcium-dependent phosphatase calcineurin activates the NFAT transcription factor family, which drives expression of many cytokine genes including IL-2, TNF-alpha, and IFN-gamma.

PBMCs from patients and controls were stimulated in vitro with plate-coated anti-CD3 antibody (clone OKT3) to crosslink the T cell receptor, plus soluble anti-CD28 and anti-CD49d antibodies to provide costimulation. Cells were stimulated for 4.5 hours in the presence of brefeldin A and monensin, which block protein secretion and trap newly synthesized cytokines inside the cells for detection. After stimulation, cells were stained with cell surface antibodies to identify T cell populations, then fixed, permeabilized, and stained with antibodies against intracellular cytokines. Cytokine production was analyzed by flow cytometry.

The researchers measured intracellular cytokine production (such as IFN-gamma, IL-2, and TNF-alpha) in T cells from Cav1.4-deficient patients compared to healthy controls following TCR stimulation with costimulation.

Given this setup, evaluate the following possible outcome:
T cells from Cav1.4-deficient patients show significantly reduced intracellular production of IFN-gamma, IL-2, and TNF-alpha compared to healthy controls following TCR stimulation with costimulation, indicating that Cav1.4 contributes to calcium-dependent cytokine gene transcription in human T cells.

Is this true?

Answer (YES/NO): NO